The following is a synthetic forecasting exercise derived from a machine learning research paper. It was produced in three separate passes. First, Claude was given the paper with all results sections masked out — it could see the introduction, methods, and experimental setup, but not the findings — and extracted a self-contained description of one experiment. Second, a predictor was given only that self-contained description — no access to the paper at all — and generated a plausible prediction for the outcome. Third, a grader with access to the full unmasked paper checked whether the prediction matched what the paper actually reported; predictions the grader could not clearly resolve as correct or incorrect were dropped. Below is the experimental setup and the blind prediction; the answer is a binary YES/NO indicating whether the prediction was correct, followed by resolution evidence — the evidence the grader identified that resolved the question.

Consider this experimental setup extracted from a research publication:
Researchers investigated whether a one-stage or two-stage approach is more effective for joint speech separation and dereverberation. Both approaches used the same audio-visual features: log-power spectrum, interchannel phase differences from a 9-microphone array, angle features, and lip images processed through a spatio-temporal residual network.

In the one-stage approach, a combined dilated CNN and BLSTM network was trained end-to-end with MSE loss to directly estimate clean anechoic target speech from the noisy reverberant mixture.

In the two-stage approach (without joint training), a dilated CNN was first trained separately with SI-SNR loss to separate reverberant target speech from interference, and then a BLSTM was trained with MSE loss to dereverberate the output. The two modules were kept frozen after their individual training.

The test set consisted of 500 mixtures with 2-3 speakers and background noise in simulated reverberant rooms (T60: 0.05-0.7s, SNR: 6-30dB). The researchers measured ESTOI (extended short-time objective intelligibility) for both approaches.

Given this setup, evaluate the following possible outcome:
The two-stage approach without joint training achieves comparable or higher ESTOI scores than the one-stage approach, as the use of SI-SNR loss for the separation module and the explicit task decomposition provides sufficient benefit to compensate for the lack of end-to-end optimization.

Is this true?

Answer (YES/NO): YES